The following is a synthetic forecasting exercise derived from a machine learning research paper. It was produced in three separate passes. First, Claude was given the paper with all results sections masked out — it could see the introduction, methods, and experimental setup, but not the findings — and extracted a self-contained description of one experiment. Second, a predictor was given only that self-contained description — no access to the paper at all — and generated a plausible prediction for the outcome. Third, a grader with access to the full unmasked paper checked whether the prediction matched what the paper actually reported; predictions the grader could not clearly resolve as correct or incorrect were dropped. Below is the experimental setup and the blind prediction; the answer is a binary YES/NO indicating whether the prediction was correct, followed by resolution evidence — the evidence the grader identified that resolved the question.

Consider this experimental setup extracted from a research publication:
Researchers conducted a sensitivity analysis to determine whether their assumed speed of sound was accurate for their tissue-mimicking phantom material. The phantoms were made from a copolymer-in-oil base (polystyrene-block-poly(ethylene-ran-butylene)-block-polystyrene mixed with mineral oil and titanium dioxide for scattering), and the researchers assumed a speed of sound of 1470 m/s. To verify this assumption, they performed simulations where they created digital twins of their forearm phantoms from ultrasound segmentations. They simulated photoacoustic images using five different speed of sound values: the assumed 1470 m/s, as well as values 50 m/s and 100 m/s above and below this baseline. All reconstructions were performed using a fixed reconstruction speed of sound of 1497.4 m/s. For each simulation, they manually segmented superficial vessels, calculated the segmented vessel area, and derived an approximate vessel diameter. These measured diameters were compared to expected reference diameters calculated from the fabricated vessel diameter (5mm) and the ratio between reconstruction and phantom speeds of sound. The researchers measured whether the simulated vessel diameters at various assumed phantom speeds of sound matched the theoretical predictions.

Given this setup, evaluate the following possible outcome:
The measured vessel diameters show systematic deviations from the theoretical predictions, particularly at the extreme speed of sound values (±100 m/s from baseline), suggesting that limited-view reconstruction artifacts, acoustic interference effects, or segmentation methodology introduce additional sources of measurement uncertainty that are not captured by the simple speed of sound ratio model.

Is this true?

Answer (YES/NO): NO